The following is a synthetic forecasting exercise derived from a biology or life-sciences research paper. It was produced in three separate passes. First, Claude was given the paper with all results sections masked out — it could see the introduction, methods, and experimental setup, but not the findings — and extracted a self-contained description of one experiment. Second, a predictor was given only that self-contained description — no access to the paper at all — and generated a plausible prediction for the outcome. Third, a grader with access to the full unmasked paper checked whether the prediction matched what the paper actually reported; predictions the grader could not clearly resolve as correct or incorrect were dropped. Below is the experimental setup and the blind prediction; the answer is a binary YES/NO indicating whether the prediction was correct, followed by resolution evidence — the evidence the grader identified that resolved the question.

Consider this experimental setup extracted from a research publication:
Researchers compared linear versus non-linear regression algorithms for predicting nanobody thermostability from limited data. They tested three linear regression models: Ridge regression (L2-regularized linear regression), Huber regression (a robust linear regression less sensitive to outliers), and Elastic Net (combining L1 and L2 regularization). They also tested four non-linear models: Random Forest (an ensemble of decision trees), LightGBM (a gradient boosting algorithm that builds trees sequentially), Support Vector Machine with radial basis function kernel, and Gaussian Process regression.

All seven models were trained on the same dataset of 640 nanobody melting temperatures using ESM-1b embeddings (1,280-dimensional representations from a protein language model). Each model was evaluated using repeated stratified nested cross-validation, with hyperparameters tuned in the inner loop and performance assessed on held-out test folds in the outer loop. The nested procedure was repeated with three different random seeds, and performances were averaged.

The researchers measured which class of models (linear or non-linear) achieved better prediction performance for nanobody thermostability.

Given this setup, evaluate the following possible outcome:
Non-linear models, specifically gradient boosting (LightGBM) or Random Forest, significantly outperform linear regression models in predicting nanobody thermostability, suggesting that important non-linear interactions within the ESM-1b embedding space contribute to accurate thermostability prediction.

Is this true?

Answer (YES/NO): NO